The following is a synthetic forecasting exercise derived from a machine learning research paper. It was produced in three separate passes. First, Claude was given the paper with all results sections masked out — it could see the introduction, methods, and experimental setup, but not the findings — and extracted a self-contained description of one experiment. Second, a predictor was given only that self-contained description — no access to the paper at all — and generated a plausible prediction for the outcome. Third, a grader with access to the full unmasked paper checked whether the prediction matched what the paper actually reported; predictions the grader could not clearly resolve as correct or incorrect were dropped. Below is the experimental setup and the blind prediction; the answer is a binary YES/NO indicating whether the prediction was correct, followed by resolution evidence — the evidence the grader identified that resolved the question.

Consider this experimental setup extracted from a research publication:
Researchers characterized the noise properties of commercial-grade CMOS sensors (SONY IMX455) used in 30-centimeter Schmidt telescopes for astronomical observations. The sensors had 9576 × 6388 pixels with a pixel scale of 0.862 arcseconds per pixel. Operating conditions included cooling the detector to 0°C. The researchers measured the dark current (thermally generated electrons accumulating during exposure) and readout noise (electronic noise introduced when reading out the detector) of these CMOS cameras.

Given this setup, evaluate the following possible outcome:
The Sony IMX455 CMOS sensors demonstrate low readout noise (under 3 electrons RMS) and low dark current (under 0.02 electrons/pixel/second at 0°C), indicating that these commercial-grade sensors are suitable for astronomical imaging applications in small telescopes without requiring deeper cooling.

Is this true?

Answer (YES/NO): YES